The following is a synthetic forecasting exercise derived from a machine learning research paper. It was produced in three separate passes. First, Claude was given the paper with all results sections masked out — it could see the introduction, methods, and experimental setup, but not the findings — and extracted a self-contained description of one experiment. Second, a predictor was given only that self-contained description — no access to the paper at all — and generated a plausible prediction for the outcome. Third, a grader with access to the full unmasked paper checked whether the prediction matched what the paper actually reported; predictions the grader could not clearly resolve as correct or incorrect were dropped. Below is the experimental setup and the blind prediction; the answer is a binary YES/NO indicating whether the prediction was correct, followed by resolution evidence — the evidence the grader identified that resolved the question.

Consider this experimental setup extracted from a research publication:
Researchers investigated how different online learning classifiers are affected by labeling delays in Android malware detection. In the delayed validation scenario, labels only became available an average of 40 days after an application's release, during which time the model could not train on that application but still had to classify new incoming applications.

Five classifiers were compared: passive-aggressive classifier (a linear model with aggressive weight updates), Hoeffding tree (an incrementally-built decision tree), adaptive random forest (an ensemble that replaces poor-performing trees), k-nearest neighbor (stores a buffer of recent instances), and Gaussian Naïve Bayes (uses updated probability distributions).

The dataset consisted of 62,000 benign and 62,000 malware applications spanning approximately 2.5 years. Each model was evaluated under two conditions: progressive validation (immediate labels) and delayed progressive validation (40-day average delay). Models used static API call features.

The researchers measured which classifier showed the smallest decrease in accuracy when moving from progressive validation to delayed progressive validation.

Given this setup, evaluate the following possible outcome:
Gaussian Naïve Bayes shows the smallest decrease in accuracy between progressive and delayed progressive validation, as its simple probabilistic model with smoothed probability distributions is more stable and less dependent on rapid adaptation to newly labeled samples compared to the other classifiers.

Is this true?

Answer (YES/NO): NO